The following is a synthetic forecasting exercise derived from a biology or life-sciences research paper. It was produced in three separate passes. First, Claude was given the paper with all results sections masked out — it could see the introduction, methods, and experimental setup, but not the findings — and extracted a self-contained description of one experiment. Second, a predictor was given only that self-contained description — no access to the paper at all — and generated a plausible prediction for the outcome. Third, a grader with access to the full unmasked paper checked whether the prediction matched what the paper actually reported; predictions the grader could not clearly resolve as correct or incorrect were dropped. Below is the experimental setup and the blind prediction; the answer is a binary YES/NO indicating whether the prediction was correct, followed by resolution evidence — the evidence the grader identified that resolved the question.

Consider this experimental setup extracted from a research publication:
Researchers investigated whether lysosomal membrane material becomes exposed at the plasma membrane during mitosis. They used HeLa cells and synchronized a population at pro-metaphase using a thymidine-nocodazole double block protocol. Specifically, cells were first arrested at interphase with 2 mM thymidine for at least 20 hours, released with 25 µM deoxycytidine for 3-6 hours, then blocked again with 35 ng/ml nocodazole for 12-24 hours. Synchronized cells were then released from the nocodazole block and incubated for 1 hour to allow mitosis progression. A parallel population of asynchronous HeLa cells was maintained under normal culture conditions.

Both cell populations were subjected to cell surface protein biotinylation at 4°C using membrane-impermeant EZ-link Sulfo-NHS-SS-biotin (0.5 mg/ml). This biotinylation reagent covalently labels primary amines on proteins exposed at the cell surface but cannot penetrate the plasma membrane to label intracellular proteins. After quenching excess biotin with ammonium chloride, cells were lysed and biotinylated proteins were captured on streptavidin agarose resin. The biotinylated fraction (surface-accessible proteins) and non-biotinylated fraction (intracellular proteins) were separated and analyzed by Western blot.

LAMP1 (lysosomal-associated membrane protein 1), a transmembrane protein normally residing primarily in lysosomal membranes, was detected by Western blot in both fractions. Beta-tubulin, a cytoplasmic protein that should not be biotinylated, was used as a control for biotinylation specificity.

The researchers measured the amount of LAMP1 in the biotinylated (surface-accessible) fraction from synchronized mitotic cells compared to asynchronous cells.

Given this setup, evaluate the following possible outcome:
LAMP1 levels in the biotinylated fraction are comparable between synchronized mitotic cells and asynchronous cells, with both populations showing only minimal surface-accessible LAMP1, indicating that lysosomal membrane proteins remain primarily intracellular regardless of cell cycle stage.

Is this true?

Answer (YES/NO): NO